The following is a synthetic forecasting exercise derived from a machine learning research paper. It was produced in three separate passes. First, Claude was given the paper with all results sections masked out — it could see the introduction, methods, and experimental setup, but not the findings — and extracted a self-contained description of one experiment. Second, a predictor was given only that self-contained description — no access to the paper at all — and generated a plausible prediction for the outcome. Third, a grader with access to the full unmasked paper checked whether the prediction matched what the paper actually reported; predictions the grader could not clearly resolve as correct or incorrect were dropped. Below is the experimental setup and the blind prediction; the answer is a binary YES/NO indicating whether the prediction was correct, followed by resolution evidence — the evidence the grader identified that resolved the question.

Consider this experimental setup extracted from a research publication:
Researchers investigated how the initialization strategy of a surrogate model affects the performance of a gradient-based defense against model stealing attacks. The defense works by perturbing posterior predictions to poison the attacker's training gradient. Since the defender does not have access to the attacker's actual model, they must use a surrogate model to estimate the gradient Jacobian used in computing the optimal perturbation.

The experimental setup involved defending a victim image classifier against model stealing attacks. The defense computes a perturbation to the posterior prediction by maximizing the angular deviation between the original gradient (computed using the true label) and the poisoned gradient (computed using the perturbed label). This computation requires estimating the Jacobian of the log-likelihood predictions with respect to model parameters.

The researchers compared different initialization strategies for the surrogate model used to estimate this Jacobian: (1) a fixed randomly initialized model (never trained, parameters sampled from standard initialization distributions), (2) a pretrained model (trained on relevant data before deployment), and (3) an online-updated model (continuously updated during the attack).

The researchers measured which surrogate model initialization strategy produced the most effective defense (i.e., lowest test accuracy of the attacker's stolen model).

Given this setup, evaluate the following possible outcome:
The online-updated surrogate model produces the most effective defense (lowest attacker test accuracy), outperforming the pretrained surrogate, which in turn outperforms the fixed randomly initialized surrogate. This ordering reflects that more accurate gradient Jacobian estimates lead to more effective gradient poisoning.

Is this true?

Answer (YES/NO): NO